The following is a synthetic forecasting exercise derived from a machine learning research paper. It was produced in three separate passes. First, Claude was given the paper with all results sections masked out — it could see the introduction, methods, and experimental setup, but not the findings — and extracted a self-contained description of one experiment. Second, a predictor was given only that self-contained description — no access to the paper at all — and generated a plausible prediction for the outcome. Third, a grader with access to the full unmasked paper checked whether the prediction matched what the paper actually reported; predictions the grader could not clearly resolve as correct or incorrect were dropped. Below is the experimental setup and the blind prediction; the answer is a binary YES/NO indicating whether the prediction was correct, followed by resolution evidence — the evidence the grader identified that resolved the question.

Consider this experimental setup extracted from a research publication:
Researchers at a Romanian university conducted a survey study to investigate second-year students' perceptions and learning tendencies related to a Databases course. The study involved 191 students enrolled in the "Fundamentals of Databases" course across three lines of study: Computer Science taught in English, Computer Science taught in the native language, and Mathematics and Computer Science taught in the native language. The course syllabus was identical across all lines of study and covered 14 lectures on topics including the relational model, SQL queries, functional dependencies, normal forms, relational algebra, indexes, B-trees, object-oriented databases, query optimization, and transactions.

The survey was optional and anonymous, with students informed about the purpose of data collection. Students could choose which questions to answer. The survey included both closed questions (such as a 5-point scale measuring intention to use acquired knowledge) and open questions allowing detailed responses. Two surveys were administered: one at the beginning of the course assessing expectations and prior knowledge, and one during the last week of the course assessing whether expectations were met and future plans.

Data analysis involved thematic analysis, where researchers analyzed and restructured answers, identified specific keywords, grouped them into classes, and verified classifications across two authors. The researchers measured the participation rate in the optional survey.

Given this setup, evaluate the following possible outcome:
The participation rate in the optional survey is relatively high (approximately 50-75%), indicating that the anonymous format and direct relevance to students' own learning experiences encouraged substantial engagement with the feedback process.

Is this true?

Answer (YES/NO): NO